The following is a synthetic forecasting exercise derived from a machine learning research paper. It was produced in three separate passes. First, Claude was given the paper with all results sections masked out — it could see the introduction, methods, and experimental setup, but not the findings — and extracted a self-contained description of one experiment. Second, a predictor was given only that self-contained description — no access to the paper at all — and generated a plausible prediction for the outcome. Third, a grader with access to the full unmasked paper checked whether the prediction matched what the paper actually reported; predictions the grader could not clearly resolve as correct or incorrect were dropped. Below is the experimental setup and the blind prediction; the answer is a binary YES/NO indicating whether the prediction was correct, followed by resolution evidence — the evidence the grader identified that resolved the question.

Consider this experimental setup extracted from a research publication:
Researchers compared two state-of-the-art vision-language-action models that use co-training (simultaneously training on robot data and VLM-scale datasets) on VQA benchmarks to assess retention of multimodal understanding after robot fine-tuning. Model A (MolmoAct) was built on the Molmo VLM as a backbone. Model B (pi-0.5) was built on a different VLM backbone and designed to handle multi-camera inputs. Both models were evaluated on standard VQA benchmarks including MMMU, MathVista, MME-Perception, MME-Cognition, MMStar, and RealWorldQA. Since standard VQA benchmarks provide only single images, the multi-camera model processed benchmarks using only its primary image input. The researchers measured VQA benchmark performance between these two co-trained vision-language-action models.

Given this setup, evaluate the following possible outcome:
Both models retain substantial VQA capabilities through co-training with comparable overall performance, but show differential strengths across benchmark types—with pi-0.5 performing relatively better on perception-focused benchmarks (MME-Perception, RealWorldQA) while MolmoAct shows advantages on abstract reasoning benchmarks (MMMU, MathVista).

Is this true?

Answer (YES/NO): NO